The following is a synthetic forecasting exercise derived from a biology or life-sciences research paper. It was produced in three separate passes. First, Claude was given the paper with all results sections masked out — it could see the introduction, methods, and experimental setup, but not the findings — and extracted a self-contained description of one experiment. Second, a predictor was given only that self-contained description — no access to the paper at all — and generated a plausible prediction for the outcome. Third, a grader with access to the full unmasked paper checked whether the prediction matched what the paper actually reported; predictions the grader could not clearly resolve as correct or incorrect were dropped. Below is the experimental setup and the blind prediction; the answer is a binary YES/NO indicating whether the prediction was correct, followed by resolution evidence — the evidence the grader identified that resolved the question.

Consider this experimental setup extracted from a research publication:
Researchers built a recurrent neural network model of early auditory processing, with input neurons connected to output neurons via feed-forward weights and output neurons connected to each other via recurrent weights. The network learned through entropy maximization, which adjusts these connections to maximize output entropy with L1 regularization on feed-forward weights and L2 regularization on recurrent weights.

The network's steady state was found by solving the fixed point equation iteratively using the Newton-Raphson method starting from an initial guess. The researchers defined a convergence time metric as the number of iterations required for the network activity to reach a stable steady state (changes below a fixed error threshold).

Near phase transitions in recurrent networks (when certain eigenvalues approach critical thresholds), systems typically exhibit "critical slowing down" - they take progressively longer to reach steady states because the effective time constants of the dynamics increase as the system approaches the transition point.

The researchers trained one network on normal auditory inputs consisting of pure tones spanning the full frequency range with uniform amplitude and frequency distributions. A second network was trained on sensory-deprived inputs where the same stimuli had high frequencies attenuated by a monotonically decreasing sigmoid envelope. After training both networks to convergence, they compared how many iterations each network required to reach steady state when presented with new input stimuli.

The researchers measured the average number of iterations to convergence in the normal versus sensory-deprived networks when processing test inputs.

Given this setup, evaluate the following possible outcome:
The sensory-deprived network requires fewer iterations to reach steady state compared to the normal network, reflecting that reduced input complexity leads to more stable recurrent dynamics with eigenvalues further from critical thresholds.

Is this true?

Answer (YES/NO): NO